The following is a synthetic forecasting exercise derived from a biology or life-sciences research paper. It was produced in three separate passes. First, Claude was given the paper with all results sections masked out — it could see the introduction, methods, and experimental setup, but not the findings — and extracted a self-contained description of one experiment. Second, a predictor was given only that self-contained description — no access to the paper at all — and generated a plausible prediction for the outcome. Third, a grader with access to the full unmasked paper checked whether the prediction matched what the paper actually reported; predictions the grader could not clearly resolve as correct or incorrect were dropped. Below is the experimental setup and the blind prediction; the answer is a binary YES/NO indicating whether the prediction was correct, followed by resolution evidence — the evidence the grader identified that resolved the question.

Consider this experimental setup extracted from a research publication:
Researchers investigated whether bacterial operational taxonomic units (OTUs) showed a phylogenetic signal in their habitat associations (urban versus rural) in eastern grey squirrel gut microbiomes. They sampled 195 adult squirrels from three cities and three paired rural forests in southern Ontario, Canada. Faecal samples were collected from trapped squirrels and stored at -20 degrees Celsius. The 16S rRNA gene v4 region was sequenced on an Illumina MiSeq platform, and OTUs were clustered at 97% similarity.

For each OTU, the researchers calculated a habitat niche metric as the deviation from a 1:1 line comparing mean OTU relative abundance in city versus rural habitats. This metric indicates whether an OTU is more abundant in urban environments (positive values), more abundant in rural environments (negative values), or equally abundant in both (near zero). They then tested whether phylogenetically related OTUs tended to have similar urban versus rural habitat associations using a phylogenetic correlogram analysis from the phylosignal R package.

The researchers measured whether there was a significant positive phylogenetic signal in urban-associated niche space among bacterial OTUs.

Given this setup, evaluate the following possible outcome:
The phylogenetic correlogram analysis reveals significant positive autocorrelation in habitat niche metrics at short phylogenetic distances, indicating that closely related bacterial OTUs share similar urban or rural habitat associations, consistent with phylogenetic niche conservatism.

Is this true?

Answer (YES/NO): YES